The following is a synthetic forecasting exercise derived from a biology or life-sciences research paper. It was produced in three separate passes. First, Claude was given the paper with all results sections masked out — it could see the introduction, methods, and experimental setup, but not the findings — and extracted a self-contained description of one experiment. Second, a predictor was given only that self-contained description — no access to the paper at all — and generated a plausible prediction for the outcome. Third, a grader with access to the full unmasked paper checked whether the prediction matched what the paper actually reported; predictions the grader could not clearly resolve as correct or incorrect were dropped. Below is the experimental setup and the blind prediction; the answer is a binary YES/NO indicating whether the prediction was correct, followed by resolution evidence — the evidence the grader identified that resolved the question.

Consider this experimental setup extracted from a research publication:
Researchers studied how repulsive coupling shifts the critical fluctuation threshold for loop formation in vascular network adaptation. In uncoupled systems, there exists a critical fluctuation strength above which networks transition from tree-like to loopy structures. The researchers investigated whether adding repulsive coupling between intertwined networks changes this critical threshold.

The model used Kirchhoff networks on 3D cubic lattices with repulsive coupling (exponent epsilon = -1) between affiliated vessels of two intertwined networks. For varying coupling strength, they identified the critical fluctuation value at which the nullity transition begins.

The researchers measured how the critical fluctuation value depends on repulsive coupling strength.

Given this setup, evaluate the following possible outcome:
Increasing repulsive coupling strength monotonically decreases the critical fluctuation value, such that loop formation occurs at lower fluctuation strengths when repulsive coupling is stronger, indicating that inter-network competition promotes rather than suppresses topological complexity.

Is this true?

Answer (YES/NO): NO